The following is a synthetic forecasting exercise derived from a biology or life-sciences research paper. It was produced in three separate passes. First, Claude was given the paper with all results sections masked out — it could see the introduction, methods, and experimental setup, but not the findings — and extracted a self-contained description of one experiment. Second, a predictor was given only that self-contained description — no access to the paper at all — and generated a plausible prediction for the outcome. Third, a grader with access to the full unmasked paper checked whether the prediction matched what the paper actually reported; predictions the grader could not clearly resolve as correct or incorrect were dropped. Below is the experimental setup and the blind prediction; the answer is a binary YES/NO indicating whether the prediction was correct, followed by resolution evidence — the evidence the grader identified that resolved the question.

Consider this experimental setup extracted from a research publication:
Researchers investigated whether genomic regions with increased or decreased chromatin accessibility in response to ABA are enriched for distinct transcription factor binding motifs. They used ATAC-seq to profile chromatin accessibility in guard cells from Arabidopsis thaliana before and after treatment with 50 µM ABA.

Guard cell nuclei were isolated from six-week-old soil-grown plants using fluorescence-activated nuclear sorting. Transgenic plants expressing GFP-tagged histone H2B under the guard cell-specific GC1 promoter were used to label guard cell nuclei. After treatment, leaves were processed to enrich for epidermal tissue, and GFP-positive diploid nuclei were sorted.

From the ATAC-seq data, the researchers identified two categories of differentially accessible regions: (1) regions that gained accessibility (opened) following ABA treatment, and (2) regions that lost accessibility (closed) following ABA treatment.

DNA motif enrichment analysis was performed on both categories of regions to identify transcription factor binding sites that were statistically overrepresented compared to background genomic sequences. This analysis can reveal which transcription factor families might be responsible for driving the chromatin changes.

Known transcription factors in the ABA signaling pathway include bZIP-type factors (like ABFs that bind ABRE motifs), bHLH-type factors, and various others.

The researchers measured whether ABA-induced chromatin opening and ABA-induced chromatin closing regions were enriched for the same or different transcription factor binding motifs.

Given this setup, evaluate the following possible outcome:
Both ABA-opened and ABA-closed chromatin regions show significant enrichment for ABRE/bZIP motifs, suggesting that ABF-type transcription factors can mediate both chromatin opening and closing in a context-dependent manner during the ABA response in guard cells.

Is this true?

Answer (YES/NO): NO